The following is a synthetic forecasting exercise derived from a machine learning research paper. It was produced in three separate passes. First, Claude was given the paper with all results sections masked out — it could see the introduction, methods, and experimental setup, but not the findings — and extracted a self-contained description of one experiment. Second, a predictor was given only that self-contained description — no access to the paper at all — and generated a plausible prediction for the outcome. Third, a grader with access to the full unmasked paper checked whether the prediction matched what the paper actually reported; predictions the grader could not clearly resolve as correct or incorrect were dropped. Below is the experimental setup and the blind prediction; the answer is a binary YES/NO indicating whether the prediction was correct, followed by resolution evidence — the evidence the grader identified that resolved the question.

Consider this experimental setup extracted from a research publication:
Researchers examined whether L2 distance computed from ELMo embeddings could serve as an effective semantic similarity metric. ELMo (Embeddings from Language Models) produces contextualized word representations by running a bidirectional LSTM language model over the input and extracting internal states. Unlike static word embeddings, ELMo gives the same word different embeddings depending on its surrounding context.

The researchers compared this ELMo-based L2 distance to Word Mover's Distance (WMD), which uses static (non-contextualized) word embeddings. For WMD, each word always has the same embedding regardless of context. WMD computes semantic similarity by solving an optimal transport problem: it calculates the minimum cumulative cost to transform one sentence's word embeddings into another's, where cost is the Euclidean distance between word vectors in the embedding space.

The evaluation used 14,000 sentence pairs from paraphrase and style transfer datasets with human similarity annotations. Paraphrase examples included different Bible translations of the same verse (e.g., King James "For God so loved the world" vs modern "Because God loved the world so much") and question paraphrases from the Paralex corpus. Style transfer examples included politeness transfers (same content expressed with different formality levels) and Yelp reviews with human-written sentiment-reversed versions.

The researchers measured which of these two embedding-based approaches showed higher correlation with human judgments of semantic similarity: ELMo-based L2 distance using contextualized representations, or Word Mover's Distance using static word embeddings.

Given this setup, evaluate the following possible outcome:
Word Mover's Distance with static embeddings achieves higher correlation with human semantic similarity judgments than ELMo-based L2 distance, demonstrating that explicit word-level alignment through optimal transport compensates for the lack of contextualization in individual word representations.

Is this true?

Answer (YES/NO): YES